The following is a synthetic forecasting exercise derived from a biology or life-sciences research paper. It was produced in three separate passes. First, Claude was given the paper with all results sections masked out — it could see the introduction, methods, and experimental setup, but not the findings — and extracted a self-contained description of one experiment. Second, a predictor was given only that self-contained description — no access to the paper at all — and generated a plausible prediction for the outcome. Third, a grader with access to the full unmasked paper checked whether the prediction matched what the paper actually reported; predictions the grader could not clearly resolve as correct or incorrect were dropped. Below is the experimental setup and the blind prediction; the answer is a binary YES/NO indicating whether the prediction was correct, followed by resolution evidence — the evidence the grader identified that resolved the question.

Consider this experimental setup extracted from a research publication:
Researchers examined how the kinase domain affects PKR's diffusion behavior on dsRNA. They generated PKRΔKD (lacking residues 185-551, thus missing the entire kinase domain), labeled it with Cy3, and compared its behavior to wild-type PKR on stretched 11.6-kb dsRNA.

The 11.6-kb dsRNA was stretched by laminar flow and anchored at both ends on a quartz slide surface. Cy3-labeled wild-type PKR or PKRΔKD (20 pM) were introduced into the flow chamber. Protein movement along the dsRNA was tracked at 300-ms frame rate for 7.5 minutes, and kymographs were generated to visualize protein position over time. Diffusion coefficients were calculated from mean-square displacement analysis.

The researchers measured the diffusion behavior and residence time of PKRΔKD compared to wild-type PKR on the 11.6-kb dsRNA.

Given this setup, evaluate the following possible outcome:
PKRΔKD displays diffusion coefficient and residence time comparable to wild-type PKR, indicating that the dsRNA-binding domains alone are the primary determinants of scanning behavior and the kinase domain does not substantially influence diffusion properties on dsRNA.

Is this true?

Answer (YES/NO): YES